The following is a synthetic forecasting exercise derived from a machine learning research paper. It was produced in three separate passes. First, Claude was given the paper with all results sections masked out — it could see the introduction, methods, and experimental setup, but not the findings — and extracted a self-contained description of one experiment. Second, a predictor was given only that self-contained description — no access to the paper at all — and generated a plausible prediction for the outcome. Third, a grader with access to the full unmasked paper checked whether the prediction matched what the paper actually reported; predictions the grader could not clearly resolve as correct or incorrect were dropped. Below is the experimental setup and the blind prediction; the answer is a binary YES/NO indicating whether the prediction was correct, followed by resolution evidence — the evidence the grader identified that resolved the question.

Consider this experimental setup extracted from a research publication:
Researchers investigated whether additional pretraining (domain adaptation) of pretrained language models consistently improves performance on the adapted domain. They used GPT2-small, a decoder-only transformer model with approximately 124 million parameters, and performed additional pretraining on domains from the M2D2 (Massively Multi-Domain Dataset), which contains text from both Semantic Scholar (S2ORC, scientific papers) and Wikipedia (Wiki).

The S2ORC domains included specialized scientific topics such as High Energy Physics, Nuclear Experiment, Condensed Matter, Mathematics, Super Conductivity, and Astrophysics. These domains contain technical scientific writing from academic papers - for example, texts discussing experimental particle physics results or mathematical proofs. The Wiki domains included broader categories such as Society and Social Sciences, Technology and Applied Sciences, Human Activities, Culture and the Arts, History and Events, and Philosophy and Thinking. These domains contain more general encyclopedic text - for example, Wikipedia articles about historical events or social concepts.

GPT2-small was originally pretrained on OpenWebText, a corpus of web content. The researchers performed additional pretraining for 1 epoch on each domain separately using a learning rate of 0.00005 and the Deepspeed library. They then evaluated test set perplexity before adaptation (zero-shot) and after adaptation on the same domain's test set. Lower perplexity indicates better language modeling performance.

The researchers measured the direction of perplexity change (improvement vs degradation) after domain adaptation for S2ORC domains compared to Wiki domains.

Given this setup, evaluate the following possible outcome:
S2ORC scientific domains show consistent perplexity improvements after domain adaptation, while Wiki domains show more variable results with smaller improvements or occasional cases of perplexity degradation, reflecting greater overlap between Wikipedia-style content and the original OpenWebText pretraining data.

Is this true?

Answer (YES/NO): NO